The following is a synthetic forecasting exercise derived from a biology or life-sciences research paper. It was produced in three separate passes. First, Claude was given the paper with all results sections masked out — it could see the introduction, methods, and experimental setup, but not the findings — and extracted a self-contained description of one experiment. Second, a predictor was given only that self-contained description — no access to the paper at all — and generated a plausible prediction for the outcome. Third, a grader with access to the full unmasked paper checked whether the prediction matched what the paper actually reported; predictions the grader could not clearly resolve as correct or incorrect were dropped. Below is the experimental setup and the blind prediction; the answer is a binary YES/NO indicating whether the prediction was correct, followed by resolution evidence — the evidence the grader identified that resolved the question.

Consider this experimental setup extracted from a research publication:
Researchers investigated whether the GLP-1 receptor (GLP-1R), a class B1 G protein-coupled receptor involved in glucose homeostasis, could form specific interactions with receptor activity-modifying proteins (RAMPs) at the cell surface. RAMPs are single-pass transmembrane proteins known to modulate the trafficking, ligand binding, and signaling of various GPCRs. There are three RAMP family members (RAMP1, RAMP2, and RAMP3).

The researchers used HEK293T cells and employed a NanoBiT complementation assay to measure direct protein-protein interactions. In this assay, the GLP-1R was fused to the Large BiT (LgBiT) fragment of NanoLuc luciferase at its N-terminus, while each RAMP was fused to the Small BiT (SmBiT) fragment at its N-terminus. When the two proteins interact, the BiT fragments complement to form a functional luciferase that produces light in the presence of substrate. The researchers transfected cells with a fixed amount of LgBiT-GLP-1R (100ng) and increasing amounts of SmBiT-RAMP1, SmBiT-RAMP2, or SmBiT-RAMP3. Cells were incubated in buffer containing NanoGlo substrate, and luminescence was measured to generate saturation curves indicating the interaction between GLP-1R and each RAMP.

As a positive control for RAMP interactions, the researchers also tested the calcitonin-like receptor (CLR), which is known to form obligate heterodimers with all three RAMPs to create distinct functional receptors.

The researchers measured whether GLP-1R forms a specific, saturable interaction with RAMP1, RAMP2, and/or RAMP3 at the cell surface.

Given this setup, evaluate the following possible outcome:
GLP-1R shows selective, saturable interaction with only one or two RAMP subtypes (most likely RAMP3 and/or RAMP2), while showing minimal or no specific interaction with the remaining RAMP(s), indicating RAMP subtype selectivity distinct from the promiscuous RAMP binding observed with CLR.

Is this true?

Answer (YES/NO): YES